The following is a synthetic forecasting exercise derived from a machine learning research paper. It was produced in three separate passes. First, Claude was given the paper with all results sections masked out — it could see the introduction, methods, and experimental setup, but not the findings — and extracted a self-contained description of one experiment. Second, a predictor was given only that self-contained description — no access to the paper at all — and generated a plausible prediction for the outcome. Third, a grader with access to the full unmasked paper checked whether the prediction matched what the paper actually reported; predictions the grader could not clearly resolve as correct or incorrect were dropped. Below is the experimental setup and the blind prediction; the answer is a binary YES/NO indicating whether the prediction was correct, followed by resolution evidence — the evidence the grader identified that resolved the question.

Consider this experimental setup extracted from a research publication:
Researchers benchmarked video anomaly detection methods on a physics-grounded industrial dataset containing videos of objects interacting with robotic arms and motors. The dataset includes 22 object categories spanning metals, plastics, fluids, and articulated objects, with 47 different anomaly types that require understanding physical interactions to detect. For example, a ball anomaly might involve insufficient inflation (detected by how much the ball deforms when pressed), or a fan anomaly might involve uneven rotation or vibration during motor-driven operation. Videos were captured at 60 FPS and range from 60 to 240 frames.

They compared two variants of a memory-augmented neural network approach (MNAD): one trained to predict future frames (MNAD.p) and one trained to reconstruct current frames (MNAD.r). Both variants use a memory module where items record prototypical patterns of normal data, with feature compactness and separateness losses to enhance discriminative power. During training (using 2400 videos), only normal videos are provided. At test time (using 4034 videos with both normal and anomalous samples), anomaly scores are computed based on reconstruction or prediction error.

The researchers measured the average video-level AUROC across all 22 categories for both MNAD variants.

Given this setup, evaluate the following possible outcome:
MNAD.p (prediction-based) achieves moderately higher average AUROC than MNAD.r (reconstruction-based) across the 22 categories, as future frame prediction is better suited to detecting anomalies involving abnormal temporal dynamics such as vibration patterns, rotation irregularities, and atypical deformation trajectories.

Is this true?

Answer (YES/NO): NO